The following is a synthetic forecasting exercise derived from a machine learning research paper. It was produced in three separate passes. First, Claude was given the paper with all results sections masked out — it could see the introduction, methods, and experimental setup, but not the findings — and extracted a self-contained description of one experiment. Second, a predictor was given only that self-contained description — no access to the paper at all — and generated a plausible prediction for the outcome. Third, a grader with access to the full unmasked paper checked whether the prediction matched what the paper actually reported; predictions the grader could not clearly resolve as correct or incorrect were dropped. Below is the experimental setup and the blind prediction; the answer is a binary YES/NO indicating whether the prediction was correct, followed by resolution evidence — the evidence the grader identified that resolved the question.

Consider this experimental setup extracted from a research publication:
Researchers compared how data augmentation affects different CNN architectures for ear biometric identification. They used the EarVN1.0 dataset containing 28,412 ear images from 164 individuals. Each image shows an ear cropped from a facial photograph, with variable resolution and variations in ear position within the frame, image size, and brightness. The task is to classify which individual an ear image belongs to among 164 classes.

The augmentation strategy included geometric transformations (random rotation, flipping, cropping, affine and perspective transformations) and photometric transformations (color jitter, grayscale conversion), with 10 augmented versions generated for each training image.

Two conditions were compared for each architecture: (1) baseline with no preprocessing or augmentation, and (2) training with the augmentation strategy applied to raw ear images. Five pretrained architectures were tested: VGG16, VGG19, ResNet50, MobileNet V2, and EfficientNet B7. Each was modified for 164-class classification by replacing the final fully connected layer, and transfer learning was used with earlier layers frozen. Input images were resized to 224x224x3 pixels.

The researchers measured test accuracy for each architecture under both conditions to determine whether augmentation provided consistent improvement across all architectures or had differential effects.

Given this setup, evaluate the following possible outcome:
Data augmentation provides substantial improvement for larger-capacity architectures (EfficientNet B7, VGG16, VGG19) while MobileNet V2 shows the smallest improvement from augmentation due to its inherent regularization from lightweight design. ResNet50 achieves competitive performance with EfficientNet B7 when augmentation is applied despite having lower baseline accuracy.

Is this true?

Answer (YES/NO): NO